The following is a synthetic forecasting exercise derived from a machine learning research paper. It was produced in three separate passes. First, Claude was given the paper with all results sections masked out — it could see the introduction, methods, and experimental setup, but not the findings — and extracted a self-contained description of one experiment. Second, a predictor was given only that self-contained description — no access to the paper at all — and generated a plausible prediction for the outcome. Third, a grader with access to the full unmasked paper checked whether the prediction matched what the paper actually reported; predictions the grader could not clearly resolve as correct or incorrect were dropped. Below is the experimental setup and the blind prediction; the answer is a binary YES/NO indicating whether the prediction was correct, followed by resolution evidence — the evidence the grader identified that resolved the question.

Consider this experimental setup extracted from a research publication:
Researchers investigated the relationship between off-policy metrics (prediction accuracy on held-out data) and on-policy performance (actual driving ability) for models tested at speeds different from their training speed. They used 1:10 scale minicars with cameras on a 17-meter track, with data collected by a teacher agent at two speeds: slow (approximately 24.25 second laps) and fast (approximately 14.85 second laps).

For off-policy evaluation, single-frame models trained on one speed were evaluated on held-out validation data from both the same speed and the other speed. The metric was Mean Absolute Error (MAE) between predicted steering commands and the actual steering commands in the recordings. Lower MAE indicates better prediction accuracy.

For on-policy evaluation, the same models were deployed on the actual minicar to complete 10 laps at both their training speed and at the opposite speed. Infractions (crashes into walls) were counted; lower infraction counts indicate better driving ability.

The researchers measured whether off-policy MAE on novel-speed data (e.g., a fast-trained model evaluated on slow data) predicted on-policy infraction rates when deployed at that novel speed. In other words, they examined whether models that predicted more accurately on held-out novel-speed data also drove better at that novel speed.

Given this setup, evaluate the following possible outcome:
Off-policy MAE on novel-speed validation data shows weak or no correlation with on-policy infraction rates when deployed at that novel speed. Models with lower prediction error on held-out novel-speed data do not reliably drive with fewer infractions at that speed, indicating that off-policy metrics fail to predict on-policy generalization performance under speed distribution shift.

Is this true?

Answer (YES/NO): YES